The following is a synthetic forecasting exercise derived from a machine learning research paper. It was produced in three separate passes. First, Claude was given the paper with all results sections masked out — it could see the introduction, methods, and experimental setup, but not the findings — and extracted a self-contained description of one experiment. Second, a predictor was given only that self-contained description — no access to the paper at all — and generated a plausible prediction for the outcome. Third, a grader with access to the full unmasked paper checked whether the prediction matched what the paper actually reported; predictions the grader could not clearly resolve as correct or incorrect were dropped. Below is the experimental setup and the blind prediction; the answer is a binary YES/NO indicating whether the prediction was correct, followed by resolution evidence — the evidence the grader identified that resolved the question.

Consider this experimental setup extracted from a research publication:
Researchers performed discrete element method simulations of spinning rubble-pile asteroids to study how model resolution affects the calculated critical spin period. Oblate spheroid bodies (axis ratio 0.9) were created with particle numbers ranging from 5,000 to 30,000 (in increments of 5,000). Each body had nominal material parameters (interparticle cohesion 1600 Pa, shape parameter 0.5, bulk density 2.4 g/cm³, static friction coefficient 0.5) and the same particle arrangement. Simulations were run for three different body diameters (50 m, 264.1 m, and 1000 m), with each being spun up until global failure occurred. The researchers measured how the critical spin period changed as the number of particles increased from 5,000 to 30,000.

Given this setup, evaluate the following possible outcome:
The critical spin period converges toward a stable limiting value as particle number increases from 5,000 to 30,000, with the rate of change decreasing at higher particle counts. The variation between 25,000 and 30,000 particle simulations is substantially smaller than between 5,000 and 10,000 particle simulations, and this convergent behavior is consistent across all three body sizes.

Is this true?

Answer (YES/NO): NO